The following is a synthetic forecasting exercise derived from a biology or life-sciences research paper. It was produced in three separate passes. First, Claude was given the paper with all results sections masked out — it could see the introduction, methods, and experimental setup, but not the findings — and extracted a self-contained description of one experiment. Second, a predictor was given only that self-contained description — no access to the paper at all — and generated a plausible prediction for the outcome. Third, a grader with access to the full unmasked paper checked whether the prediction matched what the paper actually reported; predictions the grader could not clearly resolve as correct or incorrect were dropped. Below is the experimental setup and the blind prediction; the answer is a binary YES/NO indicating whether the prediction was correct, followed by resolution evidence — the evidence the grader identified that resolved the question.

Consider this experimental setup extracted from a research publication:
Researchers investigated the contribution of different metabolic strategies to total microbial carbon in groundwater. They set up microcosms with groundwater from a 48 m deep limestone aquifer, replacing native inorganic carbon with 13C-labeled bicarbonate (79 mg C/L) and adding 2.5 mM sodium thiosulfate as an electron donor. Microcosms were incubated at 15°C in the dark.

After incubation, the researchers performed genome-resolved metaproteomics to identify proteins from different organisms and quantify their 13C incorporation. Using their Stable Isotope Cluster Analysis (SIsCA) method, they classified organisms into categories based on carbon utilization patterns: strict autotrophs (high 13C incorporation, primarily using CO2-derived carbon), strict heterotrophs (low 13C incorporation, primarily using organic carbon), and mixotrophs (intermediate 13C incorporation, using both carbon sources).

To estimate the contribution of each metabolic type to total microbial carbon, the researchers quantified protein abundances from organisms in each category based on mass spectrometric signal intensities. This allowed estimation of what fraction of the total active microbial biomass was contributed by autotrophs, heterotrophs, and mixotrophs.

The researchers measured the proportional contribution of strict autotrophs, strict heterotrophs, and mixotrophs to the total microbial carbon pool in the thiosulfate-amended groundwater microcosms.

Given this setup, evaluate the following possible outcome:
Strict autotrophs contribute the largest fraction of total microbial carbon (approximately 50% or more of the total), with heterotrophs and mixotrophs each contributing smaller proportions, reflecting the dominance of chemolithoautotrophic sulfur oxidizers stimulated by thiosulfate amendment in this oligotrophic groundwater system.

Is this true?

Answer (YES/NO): NO